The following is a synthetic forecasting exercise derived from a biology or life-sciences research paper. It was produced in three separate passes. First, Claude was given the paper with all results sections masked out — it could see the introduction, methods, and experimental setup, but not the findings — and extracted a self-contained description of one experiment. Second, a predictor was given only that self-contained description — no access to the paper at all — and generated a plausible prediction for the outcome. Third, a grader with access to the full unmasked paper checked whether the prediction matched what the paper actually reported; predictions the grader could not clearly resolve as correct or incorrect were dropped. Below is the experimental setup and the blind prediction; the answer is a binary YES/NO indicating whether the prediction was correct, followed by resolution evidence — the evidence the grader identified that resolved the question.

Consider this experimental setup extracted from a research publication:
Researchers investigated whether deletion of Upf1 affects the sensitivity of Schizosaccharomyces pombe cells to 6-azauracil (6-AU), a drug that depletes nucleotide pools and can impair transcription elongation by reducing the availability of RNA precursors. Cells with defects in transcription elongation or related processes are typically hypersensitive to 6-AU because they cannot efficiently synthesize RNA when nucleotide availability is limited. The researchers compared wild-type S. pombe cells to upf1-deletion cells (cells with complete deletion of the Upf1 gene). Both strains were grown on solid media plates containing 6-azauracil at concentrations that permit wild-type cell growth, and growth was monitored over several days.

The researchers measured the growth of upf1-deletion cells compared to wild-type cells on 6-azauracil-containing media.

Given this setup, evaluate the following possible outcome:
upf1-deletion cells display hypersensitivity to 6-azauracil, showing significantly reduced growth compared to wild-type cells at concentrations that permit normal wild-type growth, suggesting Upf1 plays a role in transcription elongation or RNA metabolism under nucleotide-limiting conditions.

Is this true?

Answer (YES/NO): YES